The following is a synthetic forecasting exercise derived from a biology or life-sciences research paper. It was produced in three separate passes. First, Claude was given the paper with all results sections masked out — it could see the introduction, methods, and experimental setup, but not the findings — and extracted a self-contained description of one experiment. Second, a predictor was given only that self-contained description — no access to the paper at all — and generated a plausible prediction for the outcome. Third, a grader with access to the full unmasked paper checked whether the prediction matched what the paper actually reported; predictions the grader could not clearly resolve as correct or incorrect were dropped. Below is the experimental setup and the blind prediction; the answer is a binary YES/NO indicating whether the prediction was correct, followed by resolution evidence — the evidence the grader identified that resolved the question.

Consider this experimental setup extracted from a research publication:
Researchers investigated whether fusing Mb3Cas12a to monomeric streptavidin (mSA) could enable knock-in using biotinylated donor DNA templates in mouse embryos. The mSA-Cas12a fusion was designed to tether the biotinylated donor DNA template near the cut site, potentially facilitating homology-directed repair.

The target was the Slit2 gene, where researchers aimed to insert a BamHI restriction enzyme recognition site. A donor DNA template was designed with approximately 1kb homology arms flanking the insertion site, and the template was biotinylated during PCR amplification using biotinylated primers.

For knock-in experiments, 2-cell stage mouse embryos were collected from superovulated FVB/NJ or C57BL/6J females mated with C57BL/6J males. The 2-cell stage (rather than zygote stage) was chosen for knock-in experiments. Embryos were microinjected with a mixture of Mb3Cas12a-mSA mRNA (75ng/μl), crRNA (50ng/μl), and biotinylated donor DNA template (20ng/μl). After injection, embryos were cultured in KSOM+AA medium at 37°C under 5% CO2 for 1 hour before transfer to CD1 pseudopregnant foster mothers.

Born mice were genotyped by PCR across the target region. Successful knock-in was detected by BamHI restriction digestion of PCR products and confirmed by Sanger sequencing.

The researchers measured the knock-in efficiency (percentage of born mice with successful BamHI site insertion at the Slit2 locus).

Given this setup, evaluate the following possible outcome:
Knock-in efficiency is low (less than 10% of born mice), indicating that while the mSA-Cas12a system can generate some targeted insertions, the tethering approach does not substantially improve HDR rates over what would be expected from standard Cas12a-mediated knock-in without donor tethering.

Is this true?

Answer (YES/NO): NO